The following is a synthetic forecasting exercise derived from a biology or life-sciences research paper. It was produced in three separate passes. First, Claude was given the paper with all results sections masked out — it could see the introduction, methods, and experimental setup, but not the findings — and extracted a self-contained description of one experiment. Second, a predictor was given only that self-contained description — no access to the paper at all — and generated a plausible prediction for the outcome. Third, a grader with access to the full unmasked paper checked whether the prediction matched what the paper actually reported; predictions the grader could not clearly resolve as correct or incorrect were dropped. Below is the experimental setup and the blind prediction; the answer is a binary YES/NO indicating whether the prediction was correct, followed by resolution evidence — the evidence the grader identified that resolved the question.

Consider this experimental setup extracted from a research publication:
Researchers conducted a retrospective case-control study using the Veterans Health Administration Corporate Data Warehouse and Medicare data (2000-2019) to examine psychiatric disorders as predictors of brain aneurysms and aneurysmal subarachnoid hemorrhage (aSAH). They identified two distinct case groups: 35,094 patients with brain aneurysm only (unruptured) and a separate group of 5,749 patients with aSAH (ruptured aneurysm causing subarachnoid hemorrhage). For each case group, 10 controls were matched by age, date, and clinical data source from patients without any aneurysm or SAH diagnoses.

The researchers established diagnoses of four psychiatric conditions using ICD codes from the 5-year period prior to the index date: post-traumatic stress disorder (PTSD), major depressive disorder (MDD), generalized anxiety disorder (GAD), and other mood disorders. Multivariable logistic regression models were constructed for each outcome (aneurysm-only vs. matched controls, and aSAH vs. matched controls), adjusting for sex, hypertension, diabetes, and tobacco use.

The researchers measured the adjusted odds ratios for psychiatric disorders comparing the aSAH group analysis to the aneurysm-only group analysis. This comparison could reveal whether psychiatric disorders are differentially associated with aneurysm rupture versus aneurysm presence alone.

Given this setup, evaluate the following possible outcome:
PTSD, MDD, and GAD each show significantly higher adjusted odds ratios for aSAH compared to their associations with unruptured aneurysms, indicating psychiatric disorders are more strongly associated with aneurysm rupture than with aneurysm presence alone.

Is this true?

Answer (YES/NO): NO